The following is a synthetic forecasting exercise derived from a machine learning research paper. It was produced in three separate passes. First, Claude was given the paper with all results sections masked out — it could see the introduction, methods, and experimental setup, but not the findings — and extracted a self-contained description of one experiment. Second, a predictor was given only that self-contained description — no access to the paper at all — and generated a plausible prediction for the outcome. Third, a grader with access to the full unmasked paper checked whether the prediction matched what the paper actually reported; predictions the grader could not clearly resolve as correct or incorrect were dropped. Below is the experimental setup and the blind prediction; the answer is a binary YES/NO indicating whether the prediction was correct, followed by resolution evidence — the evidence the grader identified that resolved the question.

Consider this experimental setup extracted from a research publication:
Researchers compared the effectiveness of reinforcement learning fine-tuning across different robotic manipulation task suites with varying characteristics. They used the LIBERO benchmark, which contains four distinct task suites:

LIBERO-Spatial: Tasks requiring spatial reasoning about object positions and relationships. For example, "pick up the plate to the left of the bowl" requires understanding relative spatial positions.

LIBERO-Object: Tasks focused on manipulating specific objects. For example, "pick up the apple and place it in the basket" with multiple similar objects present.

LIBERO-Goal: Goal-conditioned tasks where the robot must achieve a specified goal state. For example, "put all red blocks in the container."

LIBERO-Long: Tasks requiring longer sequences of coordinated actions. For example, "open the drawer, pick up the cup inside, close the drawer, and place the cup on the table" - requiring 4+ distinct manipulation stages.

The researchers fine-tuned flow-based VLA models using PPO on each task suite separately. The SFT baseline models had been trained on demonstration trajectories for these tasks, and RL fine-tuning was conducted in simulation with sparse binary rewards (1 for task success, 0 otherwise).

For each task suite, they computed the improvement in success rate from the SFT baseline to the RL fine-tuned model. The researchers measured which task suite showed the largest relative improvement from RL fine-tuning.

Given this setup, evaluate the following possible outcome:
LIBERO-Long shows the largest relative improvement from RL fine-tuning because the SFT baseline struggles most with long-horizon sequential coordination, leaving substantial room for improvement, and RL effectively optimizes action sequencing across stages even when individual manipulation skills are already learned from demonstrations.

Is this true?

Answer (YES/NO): YES